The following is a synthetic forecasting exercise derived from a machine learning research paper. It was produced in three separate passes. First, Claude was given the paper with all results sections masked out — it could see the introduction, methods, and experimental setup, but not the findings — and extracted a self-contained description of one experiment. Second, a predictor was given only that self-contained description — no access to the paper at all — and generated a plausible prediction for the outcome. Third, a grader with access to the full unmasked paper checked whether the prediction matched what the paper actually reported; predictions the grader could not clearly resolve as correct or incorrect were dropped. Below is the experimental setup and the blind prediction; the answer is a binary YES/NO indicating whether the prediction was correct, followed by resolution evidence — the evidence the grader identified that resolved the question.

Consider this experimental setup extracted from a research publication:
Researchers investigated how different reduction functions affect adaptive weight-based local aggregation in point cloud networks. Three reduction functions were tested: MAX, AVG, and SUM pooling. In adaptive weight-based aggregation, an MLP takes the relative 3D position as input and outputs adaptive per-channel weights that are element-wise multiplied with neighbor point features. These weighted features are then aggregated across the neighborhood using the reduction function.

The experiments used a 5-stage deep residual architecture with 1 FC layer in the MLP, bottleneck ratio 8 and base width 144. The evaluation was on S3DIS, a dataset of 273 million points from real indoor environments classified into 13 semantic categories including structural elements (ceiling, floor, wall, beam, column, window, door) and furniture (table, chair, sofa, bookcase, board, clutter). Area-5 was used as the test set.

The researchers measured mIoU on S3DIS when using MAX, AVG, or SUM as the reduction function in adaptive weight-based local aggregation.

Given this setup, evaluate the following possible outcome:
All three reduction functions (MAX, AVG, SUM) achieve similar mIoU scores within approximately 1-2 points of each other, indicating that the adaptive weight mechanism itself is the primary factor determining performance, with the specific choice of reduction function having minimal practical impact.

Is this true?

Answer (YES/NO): YES